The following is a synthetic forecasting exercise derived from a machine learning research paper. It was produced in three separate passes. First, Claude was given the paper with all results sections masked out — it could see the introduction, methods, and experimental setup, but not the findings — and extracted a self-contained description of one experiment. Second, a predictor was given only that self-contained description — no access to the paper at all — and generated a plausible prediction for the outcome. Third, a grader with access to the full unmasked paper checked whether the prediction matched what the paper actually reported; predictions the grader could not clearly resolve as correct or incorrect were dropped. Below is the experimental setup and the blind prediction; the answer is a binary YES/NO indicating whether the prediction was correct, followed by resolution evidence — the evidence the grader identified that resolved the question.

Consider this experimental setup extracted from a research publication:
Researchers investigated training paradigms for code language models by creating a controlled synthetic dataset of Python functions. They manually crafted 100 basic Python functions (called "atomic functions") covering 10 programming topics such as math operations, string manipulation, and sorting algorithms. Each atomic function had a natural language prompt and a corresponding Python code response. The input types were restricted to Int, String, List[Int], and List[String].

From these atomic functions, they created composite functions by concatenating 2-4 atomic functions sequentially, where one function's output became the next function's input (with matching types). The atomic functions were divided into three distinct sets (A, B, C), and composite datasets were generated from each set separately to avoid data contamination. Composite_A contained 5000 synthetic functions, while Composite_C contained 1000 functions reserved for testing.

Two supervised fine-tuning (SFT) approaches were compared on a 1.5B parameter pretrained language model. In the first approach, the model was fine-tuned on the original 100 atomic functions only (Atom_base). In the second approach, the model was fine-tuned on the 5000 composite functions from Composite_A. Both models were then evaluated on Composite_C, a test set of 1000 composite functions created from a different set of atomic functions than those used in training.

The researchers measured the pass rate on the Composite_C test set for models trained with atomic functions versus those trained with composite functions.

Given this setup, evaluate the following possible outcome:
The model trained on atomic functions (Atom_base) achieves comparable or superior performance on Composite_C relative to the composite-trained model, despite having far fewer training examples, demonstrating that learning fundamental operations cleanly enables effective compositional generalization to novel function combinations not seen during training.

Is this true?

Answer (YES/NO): NO